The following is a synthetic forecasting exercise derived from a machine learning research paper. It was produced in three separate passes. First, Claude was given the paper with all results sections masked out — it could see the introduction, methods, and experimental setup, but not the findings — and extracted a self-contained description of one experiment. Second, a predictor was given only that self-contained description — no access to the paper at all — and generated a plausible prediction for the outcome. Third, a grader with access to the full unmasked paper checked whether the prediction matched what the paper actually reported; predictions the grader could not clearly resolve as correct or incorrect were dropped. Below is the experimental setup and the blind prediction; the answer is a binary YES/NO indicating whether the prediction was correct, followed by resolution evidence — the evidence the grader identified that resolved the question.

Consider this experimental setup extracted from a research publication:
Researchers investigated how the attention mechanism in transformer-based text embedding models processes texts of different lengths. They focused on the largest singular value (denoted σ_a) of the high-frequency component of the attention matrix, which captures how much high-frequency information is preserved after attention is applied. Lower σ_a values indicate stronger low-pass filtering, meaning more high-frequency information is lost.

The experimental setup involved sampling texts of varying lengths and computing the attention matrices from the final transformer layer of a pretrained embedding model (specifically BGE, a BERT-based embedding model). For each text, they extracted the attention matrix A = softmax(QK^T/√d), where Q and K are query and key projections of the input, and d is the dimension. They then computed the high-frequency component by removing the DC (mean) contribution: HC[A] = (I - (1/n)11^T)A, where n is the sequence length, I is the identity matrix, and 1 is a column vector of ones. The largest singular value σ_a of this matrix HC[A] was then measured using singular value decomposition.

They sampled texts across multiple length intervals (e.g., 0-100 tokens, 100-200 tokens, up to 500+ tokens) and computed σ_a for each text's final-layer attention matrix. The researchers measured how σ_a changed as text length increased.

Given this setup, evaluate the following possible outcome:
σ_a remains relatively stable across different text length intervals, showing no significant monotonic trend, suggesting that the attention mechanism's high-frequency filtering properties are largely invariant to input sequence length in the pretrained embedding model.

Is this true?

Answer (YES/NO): NO